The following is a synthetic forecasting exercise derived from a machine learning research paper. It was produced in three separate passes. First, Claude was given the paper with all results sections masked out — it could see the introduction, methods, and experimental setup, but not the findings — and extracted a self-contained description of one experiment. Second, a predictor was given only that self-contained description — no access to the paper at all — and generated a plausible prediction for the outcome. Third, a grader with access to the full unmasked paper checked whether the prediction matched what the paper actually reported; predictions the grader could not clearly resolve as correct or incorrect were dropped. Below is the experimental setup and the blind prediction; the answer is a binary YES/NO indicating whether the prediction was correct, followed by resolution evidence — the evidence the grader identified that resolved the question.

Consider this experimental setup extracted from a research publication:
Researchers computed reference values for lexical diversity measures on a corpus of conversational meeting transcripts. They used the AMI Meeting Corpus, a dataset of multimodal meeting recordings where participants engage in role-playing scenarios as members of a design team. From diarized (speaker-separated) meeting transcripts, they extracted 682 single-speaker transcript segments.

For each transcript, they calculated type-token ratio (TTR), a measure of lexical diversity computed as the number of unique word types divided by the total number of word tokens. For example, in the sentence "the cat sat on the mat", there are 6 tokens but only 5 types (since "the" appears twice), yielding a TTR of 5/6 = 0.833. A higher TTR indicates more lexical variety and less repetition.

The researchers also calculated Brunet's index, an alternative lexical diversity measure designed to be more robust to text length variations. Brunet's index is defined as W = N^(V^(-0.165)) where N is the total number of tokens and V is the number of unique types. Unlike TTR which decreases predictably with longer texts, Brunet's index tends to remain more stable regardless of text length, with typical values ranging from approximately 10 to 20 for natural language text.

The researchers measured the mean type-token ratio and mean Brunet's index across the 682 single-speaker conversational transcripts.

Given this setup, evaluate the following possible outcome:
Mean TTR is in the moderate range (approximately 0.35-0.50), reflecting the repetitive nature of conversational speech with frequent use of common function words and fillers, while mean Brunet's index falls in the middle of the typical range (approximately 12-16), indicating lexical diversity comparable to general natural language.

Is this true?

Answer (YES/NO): NO